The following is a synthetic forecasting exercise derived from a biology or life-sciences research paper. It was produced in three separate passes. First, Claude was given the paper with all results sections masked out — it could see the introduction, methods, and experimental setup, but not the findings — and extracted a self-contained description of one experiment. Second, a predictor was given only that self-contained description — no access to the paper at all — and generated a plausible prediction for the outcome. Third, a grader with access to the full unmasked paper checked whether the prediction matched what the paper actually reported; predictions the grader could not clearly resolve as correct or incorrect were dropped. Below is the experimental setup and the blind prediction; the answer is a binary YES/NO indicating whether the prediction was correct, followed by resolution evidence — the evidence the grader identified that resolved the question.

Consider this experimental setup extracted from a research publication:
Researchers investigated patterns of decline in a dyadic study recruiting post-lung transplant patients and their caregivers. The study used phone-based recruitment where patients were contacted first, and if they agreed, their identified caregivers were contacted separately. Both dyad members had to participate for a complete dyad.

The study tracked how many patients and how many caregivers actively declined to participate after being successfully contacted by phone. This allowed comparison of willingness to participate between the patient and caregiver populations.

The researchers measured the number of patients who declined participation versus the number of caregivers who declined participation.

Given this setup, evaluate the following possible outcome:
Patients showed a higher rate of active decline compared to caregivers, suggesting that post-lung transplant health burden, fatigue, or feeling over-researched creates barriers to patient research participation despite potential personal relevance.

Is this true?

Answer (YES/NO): YES